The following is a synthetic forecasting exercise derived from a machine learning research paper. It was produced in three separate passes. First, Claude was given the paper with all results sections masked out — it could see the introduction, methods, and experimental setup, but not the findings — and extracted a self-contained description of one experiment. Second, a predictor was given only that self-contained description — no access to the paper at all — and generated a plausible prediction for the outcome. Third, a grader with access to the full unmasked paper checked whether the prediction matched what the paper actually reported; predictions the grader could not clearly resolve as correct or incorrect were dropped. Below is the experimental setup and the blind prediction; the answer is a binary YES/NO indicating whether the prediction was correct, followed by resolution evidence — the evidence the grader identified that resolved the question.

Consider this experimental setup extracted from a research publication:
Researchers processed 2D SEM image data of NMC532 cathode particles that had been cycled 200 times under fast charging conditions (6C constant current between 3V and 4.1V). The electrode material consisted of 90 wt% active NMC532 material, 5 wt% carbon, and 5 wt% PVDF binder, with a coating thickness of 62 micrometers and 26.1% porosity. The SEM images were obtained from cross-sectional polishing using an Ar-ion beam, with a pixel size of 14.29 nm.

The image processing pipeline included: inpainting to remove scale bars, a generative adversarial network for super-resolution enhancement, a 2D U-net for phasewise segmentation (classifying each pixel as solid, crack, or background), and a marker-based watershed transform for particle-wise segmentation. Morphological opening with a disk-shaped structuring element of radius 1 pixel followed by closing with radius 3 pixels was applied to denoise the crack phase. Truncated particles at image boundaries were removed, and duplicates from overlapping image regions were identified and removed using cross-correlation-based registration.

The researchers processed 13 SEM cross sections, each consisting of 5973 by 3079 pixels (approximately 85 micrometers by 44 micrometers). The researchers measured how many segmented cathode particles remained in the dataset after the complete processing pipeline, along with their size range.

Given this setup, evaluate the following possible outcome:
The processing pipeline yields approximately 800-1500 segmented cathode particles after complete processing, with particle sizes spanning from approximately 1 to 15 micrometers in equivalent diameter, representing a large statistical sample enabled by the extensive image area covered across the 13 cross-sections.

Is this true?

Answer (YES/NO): NO